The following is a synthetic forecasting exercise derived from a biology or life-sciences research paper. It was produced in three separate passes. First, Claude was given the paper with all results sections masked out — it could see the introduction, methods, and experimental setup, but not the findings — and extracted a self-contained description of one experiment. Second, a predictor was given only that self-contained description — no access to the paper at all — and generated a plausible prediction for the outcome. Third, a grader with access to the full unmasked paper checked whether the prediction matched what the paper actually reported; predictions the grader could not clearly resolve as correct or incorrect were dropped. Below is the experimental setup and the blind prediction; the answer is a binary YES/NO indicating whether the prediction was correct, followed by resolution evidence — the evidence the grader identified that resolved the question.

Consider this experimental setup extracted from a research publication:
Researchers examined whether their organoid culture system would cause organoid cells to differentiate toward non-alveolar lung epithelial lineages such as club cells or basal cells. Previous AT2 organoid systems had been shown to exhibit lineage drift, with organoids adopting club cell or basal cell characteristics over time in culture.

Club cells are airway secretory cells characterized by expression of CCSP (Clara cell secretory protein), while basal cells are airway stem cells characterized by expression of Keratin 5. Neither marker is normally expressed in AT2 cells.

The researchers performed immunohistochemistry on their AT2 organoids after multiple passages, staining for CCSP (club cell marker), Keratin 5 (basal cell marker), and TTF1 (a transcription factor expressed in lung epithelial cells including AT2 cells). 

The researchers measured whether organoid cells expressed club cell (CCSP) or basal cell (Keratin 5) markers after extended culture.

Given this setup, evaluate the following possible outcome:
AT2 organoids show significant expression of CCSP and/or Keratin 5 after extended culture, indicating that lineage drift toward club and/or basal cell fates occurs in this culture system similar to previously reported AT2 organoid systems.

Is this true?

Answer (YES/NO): NO